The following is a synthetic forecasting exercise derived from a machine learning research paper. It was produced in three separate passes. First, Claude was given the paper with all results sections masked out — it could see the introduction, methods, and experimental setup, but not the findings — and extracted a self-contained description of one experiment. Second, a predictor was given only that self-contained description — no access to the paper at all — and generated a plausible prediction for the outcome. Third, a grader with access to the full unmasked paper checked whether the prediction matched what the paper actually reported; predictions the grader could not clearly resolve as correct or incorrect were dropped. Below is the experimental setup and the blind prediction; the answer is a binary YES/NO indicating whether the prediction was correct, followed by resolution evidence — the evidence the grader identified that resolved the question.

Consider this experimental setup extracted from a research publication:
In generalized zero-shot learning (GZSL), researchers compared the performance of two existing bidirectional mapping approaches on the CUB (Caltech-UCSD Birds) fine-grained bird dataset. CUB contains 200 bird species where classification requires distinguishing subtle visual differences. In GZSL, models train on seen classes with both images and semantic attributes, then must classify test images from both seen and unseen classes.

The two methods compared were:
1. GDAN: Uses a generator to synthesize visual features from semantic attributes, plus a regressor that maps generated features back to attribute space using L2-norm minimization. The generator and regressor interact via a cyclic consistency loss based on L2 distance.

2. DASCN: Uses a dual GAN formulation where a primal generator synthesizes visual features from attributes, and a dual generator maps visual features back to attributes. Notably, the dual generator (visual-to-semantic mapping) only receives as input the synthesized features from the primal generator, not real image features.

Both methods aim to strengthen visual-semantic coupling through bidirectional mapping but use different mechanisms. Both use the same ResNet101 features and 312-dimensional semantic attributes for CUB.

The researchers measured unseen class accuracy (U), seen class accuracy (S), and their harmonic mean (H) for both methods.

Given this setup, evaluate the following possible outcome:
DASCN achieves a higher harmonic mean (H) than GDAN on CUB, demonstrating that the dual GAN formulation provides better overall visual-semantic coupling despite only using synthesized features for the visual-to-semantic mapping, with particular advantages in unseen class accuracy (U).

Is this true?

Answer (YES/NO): YES